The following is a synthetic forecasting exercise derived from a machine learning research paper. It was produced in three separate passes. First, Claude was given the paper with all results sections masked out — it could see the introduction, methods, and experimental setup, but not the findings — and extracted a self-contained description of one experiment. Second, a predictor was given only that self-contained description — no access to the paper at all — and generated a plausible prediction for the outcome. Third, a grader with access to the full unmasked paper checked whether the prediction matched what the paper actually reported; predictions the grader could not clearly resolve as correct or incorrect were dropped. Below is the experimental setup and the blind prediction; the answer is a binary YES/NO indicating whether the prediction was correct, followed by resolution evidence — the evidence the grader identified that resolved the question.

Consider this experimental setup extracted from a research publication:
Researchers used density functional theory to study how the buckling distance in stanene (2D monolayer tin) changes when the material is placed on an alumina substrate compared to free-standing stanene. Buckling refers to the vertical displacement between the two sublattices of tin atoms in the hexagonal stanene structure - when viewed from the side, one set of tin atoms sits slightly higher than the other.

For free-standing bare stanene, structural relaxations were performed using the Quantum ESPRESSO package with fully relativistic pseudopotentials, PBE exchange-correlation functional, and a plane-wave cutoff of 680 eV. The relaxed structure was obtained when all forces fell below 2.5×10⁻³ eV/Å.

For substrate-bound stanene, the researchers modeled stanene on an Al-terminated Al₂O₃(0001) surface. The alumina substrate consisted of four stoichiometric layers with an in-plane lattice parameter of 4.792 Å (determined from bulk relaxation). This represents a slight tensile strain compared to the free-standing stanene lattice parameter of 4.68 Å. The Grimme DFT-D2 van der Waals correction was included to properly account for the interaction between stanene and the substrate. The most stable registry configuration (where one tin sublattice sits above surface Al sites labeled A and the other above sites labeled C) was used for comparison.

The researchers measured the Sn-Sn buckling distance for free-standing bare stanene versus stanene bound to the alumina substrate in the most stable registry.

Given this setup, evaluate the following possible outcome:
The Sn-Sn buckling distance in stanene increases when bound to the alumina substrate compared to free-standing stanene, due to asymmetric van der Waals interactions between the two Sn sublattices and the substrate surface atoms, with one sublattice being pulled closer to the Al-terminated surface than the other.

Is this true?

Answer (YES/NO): NO